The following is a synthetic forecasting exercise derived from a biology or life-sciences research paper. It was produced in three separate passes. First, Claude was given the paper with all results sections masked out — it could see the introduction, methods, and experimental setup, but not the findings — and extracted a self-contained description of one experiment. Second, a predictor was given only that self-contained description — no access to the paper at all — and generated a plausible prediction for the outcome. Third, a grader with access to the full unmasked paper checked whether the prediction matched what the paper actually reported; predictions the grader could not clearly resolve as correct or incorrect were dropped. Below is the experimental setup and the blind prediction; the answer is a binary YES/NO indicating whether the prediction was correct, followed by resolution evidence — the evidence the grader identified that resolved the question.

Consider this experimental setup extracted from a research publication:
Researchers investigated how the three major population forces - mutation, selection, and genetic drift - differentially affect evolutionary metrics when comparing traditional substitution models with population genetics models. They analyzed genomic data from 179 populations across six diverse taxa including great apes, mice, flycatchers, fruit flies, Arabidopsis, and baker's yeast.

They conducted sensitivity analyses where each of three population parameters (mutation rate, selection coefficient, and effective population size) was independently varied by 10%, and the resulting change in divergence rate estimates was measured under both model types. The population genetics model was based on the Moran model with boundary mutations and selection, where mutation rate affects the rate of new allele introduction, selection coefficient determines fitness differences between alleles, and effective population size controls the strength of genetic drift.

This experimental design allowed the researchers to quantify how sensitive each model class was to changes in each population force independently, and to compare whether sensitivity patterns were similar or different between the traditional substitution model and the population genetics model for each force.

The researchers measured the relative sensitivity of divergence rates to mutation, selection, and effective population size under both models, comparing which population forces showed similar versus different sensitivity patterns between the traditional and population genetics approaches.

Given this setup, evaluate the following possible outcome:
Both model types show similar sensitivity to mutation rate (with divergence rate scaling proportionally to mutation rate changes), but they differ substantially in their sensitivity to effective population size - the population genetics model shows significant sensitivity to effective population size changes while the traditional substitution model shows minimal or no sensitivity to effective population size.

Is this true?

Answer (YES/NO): YES